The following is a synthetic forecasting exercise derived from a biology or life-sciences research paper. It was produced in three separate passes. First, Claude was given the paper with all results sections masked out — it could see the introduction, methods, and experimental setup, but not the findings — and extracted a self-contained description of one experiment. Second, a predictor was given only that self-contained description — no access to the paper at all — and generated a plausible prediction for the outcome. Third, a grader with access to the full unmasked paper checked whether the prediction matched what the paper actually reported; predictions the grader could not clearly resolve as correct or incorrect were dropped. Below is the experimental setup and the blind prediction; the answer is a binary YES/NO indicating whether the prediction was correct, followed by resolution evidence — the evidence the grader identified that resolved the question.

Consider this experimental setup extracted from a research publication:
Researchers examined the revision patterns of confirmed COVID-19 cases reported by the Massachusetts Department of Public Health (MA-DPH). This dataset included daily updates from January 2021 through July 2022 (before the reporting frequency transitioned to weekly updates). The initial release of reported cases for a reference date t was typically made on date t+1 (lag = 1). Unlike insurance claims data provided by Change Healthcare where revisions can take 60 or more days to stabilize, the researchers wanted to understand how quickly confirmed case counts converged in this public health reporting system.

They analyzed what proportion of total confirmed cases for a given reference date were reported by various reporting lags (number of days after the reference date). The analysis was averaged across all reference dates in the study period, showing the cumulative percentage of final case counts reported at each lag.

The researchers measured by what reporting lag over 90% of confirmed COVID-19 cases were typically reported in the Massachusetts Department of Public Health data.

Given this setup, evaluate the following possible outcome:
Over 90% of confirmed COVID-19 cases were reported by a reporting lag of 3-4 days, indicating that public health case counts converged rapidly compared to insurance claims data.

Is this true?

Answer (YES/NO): NO